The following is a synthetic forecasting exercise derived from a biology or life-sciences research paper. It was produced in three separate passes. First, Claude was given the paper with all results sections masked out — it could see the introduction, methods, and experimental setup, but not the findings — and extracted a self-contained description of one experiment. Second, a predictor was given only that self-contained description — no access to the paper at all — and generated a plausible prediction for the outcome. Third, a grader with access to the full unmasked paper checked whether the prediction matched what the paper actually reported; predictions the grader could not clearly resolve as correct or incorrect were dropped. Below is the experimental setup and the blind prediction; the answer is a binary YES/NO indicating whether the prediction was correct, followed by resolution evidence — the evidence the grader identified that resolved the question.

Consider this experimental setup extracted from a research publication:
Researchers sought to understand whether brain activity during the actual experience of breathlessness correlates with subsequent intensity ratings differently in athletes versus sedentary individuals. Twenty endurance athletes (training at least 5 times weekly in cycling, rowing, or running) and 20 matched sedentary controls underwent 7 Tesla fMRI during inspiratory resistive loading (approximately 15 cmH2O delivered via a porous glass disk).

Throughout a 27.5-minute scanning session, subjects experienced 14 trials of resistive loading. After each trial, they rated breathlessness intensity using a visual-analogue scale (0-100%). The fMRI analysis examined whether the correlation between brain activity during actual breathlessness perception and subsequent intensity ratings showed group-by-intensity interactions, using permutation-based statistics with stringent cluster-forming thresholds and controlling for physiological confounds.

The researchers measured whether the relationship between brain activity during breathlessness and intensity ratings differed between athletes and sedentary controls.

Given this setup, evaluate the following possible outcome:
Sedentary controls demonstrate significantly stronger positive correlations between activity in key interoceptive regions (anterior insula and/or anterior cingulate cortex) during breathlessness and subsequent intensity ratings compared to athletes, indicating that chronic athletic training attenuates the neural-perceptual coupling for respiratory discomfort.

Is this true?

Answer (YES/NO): NO